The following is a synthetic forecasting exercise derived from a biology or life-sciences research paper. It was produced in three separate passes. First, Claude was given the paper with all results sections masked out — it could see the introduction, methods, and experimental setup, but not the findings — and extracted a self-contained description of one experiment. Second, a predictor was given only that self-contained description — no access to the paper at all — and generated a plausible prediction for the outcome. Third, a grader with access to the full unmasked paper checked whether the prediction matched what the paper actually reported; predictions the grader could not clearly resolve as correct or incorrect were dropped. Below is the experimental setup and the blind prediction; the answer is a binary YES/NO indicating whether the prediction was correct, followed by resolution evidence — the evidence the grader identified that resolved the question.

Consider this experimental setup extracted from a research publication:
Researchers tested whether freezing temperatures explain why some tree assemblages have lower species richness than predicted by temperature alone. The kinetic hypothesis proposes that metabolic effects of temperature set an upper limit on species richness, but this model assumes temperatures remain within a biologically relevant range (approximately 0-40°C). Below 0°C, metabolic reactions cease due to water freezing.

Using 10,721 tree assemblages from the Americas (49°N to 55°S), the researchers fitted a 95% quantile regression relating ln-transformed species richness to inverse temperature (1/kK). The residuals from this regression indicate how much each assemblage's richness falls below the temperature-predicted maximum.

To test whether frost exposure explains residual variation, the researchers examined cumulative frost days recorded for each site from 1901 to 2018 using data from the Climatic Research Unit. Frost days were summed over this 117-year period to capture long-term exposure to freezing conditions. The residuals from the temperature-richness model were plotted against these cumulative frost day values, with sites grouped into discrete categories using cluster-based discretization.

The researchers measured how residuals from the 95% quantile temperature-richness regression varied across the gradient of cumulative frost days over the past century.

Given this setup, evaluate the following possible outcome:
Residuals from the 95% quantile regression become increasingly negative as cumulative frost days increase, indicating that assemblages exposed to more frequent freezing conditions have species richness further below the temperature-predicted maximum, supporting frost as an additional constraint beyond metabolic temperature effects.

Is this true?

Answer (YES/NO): NO